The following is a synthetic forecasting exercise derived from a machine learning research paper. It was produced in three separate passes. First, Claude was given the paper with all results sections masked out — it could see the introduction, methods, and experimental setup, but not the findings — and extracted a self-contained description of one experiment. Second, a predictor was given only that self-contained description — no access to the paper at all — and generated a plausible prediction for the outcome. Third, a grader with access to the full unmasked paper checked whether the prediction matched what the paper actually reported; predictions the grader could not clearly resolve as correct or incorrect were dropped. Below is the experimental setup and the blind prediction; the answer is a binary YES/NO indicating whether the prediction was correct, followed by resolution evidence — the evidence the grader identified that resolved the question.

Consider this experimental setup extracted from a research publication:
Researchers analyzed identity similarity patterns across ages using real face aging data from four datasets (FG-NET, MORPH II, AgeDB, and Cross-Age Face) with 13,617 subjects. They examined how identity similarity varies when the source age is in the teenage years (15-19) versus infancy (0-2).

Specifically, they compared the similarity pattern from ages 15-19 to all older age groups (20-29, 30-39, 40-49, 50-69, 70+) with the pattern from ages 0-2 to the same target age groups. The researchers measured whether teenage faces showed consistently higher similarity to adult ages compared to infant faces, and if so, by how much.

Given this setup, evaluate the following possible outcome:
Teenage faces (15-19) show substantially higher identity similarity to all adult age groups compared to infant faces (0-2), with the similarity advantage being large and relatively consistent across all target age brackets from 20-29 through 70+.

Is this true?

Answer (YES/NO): NO